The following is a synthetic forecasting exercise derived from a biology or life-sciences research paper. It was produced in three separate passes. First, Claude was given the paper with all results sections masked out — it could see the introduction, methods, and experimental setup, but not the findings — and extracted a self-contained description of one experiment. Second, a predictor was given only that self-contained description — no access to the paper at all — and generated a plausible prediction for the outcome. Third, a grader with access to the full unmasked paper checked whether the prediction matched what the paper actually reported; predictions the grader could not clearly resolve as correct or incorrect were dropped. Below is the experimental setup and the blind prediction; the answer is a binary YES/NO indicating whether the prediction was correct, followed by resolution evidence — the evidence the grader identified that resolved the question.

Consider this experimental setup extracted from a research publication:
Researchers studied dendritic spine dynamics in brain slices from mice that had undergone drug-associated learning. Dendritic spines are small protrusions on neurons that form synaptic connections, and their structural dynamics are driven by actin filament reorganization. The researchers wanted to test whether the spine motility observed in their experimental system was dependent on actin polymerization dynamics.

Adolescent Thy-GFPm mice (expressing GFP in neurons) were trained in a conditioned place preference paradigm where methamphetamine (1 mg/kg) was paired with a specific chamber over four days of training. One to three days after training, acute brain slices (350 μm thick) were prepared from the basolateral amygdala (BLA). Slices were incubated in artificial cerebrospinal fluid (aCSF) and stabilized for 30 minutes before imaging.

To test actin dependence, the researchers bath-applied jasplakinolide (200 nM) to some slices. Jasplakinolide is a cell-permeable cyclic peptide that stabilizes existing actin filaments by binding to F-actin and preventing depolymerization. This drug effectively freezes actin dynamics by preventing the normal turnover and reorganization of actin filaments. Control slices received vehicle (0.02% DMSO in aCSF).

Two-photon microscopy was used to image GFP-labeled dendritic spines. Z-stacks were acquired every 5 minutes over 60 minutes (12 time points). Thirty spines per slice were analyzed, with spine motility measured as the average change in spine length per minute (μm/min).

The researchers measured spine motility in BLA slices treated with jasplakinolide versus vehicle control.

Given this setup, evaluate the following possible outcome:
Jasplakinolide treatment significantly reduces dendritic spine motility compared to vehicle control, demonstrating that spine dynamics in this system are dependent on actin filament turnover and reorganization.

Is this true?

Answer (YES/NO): YES